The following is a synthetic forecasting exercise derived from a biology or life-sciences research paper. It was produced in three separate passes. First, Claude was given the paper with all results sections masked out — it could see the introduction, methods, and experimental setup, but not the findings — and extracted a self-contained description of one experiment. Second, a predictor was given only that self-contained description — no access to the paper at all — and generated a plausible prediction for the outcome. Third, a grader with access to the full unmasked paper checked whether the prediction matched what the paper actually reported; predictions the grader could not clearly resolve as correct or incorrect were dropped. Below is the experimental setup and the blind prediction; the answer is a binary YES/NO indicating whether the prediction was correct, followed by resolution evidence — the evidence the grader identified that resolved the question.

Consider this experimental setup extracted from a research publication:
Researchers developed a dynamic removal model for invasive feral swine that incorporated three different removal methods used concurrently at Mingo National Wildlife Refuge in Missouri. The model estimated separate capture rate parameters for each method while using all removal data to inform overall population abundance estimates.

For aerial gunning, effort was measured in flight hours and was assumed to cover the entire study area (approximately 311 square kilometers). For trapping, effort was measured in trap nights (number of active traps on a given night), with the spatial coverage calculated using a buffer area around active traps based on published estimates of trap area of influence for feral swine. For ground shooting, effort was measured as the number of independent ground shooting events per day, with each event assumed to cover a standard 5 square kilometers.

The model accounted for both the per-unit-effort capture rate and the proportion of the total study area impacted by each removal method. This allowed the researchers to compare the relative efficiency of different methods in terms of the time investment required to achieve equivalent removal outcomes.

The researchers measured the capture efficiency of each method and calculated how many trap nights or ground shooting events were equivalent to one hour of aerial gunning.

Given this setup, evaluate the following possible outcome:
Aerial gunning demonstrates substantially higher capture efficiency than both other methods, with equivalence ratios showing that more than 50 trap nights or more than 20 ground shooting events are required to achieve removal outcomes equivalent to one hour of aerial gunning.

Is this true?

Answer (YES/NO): NO